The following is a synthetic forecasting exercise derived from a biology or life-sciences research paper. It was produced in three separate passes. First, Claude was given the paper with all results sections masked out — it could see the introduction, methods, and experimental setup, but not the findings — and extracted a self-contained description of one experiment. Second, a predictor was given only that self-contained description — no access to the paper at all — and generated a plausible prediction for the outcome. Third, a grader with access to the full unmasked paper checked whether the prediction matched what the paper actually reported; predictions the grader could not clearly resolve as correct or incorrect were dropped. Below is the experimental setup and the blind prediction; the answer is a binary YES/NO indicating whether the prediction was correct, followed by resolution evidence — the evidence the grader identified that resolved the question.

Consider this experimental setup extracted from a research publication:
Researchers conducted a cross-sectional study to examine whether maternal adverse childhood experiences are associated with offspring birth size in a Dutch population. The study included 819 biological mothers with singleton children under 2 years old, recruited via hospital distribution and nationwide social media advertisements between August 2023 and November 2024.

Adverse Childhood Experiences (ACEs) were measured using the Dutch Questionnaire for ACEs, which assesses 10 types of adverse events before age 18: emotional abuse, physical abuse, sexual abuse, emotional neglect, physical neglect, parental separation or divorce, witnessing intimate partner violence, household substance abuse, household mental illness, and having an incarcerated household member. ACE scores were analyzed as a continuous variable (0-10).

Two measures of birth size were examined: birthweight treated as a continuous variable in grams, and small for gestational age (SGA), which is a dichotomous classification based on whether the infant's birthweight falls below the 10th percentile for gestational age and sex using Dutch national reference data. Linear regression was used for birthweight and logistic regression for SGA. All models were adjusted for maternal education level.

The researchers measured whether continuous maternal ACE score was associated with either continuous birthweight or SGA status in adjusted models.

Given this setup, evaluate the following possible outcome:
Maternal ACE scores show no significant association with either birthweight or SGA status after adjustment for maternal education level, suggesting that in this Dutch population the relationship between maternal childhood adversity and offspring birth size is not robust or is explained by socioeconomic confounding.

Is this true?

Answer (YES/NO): YES